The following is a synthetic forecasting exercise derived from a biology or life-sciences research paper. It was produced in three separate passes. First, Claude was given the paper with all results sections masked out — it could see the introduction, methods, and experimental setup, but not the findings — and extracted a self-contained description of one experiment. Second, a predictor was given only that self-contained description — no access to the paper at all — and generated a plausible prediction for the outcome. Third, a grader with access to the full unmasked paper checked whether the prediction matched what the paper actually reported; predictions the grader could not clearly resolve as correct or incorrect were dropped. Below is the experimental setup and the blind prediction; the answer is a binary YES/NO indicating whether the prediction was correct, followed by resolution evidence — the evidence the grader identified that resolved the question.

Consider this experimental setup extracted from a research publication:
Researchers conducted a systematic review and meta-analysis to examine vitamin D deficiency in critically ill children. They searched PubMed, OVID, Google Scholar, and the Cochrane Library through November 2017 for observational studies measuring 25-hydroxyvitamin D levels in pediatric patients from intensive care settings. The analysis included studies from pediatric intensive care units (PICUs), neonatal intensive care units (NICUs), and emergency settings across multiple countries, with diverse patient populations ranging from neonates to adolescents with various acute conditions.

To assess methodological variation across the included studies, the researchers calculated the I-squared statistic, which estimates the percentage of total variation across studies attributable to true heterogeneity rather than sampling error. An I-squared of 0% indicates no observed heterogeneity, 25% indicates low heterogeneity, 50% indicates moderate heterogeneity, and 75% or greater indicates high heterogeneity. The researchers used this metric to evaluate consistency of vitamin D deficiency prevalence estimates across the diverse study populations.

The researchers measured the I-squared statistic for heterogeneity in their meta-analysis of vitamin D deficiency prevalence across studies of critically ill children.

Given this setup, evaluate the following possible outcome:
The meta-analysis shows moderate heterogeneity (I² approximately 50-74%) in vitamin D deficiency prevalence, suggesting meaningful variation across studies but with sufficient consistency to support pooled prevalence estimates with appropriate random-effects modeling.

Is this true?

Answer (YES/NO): NO